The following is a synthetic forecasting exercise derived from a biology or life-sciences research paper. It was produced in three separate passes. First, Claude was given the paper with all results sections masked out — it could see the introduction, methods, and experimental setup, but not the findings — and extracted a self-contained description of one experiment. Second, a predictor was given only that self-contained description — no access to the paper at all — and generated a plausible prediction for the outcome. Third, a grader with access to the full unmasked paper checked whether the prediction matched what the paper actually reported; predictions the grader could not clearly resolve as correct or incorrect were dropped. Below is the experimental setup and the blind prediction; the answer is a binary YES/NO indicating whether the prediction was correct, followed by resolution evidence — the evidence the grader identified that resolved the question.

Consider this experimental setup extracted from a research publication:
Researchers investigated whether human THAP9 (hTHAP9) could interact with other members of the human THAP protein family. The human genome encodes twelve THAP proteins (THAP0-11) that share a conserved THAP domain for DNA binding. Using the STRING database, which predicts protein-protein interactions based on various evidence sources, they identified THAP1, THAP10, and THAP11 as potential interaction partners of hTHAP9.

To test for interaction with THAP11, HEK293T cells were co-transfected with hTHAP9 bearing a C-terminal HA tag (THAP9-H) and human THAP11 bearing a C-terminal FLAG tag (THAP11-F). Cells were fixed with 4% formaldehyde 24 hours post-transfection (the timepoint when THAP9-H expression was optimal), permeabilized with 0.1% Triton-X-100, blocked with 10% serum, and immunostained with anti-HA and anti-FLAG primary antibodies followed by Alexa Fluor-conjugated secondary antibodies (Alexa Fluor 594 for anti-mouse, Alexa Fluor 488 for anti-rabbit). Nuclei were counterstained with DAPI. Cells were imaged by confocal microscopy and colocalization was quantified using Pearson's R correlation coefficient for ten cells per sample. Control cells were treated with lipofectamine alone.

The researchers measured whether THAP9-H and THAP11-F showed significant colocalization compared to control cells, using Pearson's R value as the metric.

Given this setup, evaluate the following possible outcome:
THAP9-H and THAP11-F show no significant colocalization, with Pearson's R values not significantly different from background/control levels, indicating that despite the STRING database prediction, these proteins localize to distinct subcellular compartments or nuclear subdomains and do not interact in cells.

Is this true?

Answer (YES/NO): NO